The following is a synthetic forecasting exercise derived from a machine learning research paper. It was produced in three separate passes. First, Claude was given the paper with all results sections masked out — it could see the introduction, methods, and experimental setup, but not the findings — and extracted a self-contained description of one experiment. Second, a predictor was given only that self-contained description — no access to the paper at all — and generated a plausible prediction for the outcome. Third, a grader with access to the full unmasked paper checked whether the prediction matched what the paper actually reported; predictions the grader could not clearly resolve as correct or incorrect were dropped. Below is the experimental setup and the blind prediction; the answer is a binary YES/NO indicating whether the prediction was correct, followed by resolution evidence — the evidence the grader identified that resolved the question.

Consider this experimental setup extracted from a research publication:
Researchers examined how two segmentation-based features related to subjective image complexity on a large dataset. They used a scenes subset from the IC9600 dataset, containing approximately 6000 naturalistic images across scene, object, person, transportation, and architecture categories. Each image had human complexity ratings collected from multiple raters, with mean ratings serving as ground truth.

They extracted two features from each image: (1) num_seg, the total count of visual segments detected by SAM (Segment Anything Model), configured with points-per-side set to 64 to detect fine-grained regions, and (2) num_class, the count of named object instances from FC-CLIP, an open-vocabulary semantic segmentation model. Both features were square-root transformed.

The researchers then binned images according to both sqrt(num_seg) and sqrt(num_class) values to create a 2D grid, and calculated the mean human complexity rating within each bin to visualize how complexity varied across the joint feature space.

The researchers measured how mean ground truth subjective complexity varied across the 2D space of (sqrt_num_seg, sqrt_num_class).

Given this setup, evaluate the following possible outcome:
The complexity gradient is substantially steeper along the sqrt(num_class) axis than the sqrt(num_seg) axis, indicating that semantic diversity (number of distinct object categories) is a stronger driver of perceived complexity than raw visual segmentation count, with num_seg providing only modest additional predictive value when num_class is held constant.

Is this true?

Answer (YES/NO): NO